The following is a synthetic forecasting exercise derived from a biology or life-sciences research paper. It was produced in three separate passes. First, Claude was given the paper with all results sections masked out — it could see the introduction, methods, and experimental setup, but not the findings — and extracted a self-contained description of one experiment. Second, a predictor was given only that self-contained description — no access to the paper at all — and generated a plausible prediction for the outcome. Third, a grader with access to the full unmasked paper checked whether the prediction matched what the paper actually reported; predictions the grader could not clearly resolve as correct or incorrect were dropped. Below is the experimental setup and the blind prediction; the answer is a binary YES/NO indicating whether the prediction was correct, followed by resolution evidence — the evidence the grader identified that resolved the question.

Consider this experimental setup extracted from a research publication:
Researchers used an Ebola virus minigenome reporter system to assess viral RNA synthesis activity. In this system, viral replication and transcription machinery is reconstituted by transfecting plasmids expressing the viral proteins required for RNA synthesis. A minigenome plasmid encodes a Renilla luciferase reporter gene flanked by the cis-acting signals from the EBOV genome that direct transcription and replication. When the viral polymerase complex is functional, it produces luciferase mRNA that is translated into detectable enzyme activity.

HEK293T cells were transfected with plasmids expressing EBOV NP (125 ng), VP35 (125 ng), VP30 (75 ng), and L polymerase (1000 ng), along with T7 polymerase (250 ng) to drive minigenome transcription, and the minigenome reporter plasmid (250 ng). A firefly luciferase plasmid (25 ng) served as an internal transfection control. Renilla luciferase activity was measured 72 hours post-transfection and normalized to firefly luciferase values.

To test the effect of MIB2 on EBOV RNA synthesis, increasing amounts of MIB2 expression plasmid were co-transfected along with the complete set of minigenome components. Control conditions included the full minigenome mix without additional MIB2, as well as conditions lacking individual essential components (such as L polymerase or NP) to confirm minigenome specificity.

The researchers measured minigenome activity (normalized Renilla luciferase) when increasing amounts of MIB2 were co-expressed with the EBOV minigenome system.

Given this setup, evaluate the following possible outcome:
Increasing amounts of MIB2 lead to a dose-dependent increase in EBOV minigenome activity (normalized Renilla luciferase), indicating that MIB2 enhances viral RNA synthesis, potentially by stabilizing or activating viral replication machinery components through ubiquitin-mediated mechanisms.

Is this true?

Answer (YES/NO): NO